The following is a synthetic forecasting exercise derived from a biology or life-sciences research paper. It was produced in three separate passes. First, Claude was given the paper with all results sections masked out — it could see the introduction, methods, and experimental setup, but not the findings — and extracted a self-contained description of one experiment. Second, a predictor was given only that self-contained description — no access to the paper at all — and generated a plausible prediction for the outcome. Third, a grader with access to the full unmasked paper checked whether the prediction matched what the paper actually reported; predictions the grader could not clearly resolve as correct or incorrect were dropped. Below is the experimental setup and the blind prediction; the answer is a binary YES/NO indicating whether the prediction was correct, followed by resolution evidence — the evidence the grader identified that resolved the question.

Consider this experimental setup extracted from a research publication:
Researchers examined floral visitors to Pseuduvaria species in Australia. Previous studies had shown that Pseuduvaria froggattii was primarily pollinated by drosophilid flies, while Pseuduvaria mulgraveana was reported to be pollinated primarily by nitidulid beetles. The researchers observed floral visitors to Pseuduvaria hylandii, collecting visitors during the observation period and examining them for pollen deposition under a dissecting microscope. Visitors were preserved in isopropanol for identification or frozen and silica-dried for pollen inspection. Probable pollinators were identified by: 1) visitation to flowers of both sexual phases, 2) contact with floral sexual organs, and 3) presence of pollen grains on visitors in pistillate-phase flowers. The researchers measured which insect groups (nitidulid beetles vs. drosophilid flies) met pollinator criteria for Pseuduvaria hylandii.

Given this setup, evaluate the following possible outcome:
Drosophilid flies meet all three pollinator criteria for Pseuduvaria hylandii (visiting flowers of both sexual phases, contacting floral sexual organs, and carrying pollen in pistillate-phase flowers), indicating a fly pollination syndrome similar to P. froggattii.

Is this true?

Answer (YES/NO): NO